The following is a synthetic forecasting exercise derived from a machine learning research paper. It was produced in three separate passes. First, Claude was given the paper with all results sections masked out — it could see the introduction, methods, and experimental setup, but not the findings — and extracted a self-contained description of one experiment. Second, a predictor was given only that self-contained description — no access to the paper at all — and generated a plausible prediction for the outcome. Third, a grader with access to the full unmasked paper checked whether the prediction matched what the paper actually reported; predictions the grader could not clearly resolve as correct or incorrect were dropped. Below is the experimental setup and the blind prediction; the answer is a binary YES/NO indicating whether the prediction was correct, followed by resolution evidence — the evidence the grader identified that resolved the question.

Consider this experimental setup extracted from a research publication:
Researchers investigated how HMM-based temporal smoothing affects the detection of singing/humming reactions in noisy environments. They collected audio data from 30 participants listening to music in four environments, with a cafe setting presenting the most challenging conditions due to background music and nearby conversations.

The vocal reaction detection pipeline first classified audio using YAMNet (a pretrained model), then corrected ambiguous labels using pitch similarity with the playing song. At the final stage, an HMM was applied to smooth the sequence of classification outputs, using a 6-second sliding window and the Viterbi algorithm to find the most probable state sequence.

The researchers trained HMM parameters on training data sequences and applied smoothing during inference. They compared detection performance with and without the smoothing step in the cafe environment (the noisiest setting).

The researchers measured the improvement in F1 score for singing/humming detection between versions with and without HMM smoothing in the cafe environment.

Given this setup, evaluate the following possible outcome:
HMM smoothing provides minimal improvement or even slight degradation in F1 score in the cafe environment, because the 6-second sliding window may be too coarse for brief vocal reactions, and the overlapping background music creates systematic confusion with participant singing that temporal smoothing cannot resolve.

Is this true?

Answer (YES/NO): NO